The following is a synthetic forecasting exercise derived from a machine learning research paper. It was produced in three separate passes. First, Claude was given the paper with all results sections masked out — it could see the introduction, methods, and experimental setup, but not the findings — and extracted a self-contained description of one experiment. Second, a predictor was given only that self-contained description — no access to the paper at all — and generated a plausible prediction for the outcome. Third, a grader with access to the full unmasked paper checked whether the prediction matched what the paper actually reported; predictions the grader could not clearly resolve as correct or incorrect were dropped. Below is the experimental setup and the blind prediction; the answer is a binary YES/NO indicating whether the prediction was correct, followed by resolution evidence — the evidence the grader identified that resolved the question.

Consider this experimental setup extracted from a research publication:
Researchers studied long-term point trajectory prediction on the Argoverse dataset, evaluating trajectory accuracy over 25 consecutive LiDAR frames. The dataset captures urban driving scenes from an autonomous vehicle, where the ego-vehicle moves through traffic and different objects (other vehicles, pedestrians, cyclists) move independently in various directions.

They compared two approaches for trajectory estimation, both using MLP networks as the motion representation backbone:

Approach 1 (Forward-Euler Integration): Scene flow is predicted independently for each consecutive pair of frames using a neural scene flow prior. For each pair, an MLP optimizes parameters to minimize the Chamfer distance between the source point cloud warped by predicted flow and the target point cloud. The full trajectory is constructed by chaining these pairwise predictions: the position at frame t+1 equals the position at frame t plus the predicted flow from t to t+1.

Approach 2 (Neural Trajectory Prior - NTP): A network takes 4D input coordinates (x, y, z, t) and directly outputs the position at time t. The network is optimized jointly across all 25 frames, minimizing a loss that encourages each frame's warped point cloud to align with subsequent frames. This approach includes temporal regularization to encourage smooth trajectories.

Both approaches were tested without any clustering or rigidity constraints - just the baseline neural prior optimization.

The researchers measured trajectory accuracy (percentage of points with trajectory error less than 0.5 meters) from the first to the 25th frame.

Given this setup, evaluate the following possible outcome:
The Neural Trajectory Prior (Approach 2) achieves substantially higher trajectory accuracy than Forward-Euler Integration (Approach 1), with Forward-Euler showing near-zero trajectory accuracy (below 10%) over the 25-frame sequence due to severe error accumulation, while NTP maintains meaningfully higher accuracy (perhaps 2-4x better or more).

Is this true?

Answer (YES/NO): YES